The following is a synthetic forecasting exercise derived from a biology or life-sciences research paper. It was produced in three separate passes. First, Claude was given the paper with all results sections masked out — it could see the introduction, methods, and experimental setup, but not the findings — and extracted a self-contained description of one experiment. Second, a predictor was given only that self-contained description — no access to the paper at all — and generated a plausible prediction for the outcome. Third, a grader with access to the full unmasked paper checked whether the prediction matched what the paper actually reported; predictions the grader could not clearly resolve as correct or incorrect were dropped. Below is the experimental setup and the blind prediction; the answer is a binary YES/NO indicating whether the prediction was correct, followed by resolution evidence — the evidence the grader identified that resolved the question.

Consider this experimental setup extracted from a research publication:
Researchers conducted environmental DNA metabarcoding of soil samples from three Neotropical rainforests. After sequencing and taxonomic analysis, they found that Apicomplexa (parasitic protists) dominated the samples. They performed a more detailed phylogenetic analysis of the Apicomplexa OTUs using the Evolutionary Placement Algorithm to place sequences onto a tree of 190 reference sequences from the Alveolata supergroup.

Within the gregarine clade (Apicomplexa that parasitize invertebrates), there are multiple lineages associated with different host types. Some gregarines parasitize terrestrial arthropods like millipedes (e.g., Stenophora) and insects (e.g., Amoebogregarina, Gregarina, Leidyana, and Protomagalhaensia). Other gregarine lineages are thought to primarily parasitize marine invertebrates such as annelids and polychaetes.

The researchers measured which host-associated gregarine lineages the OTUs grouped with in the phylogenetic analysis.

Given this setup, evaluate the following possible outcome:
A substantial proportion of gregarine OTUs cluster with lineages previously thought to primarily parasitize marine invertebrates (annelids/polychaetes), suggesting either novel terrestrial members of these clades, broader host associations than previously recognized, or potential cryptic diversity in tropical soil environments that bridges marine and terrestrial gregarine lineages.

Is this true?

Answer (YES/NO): YES